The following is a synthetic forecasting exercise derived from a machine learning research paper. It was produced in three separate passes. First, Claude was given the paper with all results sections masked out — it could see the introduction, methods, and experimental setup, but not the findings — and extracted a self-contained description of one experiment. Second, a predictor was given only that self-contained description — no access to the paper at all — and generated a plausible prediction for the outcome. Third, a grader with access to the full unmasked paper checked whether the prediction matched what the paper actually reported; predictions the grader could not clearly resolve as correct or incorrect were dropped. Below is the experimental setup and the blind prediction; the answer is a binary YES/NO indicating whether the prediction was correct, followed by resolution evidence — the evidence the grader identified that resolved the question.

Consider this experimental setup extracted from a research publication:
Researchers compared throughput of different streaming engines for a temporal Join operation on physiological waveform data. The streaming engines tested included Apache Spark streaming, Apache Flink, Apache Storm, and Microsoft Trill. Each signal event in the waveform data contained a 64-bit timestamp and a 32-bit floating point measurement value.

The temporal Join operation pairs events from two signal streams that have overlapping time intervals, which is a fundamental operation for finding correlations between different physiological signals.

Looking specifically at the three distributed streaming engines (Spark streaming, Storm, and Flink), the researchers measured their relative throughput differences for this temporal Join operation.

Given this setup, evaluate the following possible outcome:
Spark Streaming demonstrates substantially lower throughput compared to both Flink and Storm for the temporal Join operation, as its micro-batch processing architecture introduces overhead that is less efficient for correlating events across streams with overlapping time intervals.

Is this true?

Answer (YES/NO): NO